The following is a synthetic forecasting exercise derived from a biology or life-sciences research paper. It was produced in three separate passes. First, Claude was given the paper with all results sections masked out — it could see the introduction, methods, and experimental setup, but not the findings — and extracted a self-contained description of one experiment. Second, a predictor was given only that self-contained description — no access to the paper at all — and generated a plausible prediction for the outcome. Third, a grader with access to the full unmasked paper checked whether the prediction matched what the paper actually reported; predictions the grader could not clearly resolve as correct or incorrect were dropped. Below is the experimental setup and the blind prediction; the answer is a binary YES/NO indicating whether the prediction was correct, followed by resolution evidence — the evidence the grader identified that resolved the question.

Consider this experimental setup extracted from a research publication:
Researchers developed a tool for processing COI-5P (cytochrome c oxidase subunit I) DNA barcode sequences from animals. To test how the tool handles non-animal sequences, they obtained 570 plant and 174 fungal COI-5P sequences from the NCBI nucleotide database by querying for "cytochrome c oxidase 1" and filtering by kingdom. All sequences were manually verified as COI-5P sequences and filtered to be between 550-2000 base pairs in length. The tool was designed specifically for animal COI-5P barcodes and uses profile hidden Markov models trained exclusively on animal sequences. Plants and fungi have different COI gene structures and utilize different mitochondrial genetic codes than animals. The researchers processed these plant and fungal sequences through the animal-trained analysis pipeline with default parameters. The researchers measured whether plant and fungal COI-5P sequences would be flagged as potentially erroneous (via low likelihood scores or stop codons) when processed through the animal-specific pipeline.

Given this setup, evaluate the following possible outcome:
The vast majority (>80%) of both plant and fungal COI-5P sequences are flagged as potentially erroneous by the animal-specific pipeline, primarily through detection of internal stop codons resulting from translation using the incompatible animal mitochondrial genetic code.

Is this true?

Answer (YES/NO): NO